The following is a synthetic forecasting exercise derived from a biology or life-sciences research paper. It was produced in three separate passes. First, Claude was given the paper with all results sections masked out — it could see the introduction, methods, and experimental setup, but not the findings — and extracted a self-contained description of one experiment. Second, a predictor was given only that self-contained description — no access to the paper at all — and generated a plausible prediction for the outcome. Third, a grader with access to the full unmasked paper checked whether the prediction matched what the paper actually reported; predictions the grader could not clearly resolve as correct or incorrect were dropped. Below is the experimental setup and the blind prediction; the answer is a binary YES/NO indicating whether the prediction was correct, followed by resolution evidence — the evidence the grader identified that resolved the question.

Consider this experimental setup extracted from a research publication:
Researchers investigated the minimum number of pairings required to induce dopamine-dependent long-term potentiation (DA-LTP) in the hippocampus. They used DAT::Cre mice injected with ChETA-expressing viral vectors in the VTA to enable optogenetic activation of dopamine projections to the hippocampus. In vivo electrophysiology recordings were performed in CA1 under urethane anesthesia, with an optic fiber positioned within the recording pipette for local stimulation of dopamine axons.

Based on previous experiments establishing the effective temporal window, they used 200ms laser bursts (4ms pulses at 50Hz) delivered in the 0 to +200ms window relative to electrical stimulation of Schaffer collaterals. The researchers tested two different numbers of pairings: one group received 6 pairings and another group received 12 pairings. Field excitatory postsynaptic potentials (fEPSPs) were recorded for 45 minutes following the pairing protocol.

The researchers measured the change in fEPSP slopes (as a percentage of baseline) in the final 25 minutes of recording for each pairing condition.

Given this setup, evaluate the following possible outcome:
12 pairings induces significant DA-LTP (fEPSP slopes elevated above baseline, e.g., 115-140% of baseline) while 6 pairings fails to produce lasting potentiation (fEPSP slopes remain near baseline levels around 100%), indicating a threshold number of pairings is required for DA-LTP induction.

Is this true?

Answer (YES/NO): YES